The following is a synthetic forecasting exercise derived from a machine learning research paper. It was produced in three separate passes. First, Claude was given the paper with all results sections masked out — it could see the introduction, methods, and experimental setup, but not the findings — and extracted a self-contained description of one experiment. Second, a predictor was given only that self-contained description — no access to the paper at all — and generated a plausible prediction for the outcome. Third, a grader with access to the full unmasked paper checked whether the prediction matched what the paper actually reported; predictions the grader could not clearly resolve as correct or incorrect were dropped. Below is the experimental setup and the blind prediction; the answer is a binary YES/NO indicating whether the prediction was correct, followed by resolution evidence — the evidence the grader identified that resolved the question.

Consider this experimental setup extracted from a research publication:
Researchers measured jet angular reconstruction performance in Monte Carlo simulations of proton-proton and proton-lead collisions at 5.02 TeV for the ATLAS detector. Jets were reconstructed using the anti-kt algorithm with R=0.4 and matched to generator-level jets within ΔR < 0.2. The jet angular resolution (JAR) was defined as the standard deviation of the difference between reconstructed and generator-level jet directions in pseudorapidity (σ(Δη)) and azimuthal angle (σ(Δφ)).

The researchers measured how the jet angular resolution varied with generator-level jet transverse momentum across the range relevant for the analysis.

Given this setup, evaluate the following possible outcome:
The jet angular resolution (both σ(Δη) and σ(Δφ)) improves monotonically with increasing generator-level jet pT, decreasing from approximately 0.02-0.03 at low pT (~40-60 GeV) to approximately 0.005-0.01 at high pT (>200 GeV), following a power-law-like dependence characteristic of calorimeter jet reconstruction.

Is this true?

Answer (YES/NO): NO